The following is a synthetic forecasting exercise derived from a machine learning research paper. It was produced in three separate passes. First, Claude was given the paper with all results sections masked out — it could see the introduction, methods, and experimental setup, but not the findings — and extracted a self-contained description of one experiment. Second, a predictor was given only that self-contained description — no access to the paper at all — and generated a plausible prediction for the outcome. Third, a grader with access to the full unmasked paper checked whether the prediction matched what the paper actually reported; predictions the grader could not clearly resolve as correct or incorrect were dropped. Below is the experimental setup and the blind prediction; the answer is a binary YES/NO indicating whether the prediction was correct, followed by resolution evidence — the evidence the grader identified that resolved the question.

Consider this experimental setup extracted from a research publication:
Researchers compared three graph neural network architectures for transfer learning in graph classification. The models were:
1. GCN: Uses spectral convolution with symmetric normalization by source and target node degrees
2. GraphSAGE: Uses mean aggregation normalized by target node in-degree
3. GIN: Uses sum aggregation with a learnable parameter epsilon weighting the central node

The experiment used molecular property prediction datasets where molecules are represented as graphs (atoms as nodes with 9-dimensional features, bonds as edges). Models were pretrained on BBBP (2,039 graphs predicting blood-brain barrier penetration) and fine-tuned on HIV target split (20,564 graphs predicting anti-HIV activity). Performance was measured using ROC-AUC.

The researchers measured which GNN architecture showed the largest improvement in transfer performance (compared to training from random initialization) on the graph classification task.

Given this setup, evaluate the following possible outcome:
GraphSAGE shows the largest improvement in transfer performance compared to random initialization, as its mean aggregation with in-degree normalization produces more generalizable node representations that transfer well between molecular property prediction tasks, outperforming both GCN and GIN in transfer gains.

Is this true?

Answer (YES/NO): YES